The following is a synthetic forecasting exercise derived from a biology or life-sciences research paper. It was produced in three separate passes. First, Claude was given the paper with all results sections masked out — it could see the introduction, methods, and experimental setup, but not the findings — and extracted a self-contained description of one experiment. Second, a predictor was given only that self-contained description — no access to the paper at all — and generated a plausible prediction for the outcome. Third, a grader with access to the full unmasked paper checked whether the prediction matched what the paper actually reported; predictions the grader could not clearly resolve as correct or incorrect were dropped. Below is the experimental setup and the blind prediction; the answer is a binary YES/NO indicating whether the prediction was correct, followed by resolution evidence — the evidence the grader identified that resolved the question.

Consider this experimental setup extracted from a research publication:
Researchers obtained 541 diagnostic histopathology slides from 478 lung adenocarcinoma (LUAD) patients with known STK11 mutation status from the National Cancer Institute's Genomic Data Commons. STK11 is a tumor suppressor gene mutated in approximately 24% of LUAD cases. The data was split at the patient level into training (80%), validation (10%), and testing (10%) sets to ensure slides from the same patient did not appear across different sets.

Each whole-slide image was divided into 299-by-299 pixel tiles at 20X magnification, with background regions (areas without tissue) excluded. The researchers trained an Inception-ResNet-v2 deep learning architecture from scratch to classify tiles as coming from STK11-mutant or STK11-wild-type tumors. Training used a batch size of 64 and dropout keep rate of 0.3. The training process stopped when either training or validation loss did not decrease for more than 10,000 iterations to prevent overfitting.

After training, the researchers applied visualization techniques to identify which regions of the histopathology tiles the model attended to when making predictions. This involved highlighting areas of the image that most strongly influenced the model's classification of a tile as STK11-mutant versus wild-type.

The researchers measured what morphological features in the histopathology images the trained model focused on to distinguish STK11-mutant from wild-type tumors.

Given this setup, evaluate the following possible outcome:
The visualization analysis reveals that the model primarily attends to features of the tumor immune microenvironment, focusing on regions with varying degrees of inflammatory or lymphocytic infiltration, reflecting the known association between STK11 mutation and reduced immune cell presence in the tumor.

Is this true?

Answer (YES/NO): YES